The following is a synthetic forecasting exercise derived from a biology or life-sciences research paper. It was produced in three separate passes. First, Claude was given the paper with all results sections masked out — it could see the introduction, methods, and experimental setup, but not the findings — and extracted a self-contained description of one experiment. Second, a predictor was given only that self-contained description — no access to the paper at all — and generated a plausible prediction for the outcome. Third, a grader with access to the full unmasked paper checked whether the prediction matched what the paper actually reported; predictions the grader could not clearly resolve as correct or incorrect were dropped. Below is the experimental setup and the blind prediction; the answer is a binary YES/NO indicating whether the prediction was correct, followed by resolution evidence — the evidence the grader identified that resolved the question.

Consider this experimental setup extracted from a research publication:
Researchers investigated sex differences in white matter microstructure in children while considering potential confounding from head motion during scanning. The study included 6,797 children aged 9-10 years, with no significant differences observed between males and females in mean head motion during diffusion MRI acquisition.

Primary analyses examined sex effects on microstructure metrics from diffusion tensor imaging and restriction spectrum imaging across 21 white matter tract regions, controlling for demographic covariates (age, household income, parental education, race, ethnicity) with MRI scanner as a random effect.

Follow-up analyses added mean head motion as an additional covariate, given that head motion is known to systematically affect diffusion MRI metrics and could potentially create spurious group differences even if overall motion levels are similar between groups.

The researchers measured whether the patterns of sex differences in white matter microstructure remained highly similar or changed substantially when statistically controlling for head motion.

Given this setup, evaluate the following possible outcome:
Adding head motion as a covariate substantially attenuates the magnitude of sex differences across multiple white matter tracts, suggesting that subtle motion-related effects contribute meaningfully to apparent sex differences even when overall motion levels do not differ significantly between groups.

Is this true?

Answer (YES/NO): NO